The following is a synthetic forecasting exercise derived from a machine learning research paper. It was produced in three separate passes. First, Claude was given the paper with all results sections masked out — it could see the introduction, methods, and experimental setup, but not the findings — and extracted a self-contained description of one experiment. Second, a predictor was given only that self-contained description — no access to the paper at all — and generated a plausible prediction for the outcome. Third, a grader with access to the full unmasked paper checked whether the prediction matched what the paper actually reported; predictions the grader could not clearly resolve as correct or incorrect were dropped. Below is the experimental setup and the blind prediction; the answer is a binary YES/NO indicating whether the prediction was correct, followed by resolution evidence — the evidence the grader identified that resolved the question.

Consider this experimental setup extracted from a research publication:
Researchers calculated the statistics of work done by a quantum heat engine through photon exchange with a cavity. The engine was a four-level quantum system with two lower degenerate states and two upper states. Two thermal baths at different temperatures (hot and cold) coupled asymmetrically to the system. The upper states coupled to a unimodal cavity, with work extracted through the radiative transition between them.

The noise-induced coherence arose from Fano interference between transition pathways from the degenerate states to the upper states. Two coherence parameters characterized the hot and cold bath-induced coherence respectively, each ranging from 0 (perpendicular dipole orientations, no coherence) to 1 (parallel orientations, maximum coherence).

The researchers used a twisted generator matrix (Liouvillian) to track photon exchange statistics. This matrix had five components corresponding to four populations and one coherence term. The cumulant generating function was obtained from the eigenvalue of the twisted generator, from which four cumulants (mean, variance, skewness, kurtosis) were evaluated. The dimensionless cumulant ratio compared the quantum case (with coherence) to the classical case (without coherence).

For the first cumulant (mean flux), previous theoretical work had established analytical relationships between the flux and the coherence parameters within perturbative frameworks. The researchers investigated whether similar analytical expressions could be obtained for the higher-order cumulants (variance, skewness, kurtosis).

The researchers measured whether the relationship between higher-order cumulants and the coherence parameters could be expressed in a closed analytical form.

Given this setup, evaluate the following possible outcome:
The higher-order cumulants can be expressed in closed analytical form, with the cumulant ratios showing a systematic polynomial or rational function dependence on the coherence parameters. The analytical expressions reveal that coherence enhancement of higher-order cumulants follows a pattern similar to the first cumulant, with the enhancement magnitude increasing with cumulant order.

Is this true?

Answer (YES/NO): NO